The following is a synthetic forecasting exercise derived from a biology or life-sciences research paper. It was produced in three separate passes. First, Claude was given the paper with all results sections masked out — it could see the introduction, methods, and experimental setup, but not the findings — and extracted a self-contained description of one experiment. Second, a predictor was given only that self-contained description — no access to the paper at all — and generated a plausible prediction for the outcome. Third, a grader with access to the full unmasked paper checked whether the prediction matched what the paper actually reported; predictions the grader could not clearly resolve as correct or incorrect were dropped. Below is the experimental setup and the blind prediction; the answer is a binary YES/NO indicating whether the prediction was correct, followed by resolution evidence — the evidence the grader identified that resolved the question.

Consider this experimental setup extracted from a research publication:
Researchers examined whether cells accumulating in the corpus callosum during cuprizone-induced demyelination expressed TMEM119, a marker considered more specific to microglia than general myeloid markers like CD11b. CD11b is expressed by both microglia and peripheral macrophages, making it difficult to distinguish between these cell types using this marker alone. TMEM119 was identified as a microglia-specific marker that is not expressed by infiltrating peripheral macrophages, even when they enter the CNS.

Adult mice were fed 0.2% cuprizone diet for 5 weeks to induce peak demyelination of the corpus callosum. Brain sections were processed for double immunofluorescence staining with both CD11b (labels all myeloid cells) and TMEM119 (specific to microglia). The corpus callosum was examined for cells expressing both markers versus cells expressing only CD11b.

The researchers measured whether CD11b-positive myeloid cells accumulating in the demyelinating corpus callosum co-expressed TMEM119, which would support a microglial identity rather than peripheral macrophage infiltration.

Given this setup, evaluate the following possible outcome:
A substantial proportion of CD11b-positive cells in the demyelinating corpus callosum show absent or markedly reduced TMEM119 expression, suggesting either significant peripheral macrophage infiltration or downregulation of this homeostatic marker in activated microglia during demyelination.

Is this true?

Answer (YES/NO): YES